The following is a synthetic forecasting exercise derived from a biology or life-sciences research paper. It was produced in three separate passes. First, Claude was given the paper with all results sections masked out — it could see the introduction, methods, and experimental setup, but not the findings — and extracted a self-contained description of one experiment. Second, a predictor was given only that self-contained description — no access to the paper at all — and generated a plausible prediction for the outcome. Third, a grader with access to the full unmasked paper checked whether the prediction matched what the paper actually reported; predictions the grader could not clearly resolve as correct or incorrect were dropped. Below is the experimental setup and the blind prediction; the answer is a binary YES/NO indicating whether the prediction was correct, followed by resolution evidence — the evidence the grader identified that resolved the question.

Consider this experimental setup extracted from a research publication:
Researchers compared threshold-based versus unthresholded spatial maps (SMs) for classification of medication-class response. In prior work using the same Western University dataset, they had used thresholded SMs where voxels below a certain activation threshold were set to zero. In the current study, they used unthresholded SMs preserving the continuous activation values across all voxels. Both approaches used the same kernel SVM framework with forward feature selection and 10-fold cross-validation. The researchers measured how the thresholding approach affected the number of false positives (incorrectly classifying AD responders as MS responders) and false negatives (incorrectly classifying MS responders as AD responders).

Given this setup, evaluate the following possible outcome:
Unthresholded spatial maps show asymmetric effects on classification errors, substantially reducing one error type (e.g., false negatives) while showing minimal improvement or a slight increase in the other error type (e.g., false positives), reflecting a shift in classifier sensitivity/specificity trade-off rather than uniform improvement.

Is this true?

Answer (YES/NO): NO